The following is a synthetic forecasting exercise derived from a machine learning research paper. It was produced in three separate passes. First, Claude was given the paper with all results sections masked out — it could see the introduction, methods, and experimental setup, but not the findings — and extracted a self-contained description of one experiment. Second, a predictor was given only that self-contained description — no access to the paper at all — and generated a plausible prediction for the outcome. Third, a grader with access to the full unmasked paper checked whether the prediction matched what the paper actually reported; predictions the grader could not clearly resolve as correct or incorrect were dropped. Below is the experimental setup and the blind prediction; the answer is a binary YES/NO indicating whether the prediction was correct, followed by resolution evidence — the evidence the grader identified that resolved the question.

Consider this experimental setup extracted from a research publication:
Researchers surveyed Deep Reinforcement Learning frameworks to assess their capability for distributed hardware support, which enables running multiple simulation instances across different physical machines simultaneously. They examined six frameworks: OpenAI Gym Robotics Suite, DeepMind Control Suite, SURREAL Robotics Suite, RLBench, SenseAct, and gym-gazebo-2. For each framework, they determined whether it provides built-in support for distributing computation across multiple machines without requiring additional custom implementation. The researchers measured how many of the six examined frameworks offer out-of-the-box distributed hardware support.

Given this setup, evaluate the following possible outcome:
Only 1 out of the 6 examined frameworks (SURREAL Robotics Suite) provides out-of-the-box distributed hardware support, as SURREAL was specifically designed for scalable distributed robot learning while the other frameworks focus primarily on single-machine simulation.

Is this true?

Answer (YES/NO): YES